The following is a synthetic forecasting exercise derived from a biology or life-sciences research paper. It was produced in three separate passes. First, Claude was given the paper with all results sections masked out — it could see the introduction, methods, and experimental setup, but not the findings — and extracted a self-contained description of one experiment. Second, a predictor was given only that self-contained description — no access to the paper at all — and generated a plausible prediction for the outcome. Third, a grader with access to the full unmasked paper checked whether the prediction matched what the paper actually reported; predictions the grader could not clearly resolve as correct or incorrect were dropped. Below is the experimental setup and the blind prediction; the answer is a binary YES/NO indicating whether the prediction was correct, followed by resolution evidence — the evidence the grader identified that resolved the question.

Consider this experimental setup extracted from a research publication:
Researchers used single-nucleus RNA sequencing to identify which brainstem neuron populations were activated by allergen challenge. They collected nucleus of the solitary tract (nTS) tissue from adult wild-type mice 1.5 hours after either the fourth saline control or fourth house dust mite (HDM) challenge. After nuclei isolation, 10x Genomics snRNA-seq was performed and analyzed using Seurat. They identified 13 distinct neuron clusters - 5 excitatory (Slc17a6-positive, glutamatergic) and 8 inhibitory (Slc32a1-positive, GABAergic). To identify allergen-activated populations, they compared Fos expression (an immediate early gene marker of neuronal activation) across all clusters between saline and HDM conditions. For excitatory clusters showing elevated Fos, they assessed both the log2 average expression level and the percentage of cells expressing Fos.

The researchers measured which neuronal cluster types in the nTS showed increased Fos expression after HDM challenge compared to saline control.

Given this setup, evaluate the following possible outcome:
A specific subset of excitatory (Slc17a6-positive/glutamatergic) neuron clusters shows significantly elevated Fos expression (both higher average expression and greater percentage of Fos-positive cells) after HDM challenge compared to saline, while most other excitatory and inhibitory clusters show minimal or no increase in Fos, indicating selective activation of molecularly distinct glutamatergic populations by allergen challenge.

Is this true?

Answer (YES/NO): YES